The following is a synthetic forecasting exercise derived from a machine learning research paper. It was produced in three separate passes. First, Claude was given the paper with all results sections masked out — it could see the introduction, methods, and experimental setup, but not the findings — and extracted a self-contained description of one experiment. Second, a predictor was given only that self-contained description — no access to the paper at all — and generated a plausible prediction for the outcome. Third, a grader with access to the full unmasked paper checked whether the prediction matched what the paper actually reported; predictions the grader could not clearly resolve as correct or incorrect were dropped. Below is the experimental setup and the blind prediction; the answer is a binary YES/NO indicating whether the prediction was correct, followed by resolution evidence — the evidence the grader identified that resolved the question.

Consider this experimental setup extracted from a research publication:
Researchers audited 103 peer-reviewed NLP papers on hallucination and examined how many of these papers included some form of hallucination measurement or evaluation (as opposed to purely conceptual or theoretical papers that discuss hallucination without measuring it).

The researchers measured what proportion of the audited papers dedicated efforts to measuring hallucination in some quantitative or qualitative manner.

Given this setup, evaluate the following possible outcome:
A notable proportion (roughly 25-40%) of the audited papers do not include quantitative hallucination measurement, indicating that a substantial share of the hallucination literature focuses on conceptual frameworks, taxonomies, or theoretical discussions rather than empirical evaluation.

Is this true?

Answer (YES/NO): NO